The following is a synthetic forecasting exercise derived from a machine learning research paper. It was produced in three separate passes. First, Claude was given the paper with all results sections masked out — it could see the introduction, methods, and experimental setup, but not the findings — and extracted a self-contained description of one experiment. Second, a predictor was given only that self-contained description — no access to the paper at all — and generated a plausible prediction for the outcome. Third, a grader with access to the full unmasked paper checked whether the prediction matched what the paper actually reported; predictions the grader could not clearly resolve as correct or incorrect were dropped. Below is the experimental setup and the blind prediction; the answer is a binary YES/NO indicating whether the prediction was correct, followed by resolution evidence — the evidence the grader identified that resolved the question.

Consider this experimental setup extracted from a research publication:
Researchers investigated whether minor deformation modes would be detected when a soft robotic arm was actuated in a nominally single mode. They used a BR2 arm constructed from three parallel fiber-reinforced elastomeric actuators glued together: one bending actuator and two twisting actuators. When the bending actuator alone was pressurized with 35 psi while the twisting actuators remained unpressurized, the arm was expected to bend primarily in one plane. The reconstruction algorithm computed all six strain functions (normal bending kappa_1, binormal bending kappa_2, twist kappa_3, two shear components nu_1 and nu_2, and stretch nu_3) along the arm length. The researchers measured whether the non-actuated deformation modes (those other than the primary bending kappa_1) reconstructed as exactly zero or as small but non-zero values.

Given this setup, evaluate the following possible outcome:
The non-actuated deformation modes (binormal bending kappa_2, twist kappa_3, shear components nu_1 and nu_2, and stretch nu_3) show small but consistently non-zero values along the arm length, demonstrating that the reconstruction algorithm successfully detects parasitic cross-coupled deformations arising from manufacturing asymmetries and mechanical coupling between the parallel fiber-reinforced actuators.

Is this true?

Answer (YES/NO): NO